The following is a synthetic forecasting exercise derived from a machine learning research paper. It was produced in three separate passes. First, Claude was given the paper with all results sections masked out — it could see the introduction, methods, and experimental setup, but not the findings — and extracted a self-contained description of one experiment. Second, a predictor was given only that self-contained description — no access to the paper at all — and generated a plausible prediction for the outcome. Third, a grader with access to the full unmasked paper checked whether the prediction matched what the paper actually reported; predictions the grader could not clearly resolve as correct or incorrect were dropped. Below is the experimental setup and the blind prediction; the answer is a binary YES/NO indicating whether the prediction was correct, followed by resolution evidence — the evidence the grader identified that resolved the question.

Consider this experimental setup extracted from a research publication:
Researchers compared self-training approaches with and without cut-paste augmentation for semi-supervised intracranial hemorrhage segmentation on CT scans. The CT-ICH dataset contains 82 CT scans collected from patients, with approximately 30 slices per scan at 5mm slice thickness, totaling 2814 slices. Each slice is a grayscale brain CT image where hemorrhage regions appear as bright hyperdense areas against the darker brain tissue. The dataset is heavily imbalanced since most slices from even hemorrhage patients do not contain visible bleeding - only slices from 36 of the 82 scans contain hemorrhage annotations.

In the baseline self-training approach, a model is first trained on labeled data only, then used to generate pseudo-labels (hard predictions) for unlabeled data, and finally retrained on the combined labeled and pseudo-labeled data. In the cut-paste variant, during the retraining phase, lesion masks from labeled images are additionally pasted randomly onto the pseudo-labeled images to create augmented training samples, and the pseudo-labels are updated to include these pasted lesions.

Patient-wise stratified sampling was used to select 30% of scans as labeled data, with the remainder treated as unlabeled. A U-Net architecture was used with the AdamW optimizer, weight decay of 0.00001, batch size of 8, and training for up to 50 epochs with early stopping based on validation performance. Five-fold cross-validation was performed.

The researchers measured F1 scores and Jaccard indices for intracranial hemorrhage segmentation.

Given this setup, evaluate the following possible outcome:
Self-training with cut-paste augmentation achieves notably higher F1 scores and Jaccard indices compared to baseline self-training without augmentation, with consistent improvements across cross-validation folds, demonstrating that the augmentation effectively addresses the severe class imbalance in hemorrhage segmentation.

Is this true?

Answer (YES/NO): YES